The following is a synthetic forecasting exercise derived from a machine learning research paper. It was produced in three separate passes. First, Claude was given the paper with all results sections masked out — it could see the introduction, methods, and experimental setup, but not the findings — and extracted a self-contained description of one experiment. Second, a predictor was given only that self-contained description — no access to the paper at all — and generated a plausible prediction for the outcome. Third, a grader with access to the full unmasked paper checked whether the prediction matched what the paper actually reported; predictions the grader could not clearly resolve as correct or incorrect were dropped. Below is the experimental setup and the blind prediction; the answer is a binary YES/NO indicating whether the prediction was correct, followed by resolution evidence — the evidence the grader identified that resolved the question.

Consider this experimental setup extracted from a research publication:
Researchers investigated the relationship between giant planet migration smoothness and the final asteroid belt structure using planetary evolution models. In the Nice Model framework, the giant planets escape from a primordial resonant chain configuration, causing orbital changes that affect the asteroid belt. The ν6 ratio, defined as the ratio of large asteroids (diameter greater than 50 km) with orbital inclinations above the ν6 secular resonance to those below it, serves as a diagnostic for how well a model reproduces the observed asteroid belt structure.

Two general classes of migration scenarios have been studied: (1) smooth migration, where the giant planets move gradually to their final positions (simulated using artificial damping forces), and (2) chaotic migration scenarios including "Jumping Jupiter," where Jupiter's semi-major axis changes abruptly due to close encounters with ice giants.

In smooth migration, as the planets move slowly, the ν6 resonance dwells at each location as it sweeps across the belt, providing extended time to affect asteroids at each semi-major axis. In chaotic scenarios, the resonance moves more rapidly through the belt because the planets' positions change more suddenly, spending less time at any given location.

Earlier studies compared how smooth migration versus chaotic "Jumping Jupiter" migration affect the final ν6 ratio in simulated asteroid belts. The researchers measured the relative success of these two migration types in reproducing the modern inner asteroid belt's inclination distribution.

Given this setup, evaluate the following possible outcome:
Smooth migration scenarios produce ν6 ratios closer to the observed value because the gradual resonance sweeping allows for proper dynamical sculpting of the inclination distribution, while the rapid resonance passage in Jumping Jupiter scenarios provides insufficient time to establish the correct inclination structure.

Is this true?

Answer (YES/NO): NO